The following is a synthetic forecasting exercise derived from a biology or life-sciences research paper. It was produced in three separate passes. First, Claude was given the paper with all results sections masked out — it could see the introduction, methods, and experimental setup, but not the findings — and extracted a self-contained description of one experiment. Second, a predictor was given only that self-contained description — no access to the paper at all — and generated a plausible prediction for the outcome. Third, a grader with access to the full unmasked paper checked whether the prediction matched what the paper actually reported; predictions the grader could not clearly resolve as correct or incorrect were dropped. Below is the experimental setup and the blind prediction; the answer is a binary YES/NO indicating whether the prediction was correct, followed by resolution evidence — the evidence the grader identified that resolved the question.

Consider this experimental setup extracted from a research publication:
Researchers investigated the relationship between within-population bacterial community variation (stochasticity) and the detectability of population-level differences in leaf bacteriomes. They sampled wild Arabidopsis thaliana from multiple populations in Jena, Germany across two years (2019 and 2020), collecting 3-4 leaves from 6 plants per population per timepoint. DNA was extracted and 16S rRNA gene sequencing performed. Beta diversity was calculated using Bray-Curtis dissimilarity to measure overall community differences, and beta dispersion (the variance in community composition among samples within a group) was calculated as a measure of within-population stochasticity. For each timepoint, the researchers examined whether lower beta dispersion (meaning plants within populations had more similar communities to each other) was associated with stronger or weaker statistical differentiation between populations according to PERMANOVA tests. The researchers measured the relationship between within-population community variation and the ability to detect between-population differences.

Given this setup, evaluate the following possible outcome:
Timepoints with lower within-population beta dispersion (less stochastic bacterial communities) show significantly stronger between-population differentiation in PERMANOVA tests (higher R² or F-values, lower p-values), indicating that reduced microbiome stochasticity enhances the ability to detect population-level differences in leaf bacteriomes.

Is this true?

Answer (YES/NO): YES